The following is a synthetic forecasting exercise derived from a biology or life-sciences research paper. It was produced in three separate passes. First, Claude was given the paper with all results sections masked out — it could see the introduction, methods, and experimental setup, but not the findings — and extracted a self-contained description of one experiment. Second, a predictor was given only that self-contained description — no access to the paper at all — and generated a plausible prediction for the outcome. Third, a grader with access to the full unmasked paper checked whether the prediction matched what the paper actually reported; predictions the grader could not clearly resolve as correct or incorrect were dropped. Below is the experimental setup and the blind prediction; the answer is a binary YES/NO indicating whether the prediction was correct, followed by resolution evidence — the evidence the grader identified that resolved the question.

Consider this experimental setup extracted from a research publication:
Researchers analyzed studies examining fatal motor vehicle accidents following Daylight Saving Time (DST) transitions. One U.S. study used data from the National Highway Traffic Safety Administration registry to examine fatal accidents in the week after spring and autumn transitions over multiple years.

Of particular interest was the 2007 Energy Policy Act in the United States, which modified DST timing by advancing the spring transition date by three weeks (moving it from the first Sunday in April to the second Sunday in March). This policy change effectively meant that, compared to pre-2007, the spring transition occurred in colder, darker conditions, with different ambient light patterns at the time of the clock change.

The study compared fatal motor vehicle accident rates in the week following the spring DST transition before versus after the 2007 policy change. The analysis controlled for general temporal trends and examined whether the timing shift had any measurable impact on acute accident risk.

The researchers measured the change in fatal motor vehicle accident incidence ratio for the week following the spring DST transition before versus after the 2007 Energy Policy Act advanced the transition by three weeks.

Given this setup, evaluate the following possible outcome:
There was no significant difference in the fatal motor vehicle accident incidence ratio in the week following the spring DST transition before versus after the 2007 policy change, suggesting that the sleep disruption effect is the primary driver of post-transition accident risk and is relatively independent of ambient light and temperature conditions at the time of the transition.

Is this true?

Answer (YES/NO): NO